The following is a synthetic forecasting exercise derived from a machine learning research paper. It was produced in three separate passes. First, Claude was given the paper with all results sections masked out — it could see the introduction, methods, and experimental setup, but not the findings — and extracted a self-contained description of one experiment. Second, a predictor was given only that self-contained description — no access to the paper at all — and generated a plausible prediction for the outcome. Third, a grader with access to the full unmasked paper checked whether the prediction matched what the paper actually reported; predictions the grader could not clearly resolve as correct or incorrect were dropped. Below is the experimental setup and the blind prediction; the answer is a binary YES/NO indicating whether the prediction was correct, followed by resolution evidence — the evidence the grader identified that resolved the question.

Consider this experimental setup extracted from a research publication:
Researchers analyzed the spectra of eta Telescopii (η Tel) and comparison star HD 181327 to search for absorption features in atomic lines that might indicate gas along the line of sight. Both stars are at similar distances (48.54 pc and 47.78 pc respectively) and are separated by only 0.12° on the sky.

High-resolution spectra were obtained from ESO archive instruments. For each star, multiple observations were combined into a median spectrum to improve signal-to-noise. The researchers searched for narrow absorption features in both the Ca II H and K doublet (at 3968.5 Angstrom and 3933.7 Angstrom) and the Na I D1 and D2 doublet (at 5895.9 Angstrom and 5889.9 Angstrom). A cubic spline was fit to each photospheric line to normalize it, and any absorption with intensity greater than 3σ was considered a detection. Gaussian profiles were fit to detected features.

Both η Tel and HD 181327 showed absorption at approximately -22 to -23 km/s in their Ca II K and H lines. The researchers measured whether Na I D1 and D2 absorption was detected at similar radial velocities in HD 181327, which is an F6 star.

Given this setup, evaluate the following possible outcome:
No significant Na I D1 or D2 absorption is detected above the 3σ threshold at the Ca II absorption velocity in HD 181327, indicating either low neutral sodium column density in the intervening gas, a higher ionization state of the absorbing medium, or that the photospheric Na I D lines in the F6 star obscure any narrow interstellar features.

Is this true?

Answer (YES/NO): YES